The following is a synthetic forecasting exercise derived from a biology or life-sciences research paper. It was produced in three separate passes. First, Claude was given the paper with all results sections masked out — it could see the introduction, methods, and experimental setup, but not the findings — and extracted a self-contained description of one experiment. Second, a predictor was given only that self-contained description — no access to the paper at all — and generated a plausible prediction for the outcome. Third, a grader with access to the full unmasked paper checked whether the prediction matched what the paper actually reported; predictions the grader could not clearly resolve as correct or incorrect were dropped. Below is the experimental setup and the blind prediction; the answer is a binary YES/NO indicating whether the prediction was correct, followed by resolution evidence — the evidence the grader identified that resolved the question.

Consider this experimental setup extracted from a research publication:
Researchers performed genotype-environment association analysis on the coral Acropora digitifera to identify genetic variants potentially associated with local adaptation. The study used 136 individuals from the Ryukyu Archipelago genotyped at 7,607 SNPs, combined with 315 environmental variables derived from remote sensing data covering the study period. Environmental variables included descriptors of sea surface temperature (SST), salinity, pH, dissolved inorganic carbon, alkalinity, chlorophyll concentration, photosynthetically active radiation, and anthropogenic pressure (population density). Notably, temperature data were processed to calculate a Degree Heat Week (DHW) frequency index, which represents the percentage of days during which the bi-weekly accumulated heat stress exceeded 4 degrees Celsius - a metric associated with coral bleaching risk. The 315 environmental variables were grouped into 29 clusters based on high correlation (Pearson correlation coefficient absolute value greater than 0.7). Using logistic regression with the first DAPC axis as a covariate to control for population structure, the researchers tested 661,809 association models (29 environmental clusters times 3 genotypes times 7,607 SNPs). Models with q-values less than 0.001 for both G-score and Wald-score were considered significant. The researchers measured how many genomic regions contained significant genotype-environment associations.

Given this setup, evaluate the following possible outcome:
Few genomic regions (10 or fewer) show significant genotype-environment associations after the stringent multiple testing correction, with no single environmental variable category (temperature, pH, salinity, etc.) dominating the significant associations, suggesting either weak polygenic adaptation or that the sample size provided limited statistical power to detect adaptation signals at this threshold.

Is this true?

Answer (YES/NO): NO